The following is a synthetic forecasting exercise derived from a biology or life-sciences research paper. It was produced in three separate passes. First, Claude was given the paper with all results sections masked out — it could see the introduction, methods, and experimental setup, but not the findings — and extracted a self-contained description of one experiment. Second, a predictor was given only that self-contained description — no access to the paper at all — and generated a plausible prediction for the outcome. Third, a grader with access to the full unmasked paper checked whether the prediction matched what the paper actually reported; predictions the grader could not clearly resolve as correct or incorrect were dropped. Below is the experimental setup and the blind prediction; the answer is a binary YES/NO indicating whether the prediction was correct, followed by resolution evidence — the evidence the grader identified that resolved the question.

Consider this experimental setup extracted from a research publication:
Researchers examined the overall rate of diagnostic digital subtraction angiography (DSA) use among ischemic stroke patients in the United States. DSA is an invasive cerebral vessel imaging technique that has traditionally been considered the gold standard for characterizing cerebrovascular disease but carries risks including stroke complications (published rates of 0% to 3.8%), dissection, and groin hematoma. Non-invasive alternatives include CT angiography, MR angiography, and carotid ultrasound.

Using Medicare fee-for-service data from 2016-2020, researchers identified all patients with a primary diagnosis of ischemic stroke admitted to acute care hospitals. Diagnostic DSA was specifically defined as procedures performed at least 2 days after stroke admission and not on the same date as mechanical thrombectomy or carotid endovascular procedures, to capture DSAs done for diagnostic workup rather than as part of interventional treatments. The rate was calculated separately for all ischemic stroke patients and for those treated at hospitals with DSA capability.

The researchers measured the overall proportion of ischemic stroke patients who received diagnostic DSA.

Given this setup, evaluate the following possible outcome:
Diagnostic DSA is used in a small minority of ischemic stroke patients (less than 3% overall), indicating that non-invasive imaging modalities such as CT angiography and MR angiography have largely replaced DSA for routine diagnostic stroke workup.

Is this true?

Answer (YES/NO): YES